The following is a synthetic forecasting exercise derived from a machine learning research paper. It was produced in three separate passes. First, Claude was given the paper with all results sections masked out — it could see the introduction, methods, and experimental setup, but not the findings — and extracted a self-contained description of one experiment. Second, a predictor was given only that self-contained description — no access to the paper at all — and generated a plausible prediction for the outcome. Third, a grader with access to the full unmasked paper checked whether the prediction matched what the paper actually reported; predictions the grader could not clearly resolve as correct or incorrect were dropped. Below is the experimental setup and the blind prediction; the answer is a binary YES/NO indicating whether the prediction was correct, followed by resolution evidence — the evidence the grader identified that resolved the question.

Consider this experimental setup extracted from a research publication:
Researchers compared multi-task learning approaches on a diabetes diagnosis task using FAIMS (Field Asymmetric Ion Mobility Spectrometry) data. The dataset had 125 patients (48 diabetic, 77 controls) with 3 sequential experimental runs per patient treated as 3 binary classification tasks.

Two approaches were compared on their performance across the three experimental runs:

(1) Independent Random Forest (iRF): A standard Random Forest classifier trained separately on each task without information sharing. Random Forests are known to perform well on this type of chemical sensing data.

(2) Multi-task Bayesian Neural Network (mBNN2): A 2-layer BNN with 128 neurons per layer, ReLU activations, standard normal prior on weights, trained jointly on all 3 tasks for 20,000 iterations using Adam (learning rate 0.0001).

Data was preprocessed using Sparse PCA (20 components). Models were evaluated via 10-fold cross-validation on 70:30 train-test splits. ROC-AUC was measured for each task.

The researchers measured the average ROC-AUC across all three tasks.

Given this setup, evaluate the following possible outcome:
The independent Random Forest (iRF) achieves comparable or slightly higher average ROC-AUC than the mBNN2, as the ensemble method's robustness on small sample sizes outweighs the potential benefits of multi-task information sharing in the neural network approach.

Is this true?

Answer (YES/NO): NO